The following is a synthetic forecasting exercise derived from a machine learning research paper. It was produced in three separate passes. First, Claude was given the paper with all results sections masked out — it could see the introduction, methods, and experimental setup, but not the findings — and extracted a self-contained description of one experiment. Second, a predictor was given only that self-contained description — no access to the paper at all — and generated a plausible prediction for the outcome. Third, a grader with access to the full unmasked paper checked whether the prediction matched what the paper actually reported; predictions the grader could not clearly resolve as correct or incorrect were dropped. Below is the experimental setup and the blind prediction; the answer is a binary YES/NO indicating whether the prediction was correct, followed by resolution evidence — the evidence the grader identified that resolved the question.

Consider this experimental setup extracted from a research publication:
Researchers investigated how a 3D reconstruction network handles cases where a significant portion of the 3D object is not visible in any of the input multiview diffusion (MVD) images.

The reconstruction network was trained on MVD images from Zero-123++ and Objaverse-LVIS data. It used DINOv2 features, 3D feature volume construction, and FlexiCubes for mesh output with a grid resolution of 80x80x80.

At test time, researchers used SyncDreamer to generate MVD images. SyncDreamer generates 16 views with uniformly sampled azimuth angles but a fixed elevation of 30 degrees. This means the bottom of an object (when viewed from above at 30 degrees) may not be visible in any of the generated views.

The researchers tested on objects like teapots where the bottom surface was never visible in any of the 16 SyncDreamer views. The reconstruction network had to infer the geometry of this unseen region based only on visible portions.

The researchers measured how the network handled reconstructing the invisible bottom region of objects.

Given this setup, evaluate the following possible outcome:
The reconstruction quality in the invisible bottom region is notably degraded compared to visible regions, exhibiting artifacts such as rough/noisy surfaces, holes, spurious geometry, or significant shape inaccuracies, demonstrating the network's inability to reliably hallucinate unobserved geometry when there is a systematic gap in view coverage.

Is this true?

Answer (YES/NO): YES